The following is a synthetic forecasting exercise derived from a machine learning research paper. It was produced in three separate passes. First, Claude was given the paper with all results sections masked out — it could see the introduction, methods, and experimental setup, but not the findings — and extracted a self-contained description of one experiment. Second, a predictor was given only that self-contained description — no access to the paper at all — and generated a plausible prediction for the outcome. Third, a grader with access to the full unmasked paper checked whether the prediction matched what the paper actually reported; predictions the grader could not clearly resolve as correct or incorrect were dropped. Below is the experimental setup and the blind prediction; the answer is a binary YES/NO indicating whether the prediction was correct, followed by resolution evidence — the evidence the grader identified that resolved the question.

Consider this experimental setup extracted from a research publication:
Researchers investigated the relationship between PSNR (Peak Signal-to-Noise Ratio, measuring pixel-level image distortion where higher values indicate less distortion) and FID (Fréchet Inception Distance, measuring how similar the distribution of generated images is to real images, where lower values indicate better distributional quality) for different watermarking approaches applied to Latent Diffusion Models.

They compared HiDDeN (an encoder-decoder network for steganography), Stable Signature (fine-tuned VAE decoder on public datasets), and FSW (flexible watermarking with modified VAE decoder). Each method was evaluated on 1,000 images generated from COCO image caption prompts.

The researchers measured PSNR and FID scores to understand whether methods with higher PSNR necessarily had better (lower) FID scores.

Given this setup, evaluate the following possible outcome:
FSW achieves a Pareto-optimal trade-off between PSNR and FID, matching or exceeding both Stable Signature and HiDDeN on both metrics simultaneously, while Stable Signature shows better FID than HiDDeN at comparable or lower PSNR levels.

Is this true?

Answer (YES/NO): NO